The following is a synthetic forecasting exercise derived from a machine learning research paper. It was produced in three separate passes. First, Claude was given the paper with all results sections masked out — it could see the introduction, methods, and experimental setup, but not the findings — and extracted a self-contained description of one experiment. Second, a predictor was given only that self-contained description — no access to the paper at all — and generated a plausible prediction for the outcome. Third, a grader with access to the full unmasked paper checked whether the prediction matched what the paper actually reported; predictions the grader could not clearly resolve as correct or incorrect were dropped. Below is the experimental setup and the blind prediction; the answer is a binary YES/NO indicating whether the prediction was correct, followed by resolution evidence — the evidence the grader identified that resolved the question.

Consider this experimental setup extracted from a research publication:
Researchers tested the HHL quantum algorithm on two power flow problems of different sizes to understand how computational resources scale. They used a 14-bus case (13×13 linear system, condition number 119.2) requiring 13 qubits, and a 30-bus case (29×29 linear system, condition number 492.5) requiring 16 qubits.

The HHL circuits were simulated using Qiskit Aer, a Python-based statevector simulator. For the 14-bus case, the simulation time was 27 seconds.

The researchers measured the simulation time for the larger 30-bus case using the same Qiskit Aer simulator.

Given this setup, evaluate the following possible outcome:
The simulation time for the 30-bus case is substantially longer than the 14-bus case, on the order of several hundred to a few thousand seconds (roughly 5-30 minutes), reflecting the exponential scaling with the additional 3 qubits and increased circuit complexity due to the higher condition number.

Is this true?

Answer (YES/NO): NO